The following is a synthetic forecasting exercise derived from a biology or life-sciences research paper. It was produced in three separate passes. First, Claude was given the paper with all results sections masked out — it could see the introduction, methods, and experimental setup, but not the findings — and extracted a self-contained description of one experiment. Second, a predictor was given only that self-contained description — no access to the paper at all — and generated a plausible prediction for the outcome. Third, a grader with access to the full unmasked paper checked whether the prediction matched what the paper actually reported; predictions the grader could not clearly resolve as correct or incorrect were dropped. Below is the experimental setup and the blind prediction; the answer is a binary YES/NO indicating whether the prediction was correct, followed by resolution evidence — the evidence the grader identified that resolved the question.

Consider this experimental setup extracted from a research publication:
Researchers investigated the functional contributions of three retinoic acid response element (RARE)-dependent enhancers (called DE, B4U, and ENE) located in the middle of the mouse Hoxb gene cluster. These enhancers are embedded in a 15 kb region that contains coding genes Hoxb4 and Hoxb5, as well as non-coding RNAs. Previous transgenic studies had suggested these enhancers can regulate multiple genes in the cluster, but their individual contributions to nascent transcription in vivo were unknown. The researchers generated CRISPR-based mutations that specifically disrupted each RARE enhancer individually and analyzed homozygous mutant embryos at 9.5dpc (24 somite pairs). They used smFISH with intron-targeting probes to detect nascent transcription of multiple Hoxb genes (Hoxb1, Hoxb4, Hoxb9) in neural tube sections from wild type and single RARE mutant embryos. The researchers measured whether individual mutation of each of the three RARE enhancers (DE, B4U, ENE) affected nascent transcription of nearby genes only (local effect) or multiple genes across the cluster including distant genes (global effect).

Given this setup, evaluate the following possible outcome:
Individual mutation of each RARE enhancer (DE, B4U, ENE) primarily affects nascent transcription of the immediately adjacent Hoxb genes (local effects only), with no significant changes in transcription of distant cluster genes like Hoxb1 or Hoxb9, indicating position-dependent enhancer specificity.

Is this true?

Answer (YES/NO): NO